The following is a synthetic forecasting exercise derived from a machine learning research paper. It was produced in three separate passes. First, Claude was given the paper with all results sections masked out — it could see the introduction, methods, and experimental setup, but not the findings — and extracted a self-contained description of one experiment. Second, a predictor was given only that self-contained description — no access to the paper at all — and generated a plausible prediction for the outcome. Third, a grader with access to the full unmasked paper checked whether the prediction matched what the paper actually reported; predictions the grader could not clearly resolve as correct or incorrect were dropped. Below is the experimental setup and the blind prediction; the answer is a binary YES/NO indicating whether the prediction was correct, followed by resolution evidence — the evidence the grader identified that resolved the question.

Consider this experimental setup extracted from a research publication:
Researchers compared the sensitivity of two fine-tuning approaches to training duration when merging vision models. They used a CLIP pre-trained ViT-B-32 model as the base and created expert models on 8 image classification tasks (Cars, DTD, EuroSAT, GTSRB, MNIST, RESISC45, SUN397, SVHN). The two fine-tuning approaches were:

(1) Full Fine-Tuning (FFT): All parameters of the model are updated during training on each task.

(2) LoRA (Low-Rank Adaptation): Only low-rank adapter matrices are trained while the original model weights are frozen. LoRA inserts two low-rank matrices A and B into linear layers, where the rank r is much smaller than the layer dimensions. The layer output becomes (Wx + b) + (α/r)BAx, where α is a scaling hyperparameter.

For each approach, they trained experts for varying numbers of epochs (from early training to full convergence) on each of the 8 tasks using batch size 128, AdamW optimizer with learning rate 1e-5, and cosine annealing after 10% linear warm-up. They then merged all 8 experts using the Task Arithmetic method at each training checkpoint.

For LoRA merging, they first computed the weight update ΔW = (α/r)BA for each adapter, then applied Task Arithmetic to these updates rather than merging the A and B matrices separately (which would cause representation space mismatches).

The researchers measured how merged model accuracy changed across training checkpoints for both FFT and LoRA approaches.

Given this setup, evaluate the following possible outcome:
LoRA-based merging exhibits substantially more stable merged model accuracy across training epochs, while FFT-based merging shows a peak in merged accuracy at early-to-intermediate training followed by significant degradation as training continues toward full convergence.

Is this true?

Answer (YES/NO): NO